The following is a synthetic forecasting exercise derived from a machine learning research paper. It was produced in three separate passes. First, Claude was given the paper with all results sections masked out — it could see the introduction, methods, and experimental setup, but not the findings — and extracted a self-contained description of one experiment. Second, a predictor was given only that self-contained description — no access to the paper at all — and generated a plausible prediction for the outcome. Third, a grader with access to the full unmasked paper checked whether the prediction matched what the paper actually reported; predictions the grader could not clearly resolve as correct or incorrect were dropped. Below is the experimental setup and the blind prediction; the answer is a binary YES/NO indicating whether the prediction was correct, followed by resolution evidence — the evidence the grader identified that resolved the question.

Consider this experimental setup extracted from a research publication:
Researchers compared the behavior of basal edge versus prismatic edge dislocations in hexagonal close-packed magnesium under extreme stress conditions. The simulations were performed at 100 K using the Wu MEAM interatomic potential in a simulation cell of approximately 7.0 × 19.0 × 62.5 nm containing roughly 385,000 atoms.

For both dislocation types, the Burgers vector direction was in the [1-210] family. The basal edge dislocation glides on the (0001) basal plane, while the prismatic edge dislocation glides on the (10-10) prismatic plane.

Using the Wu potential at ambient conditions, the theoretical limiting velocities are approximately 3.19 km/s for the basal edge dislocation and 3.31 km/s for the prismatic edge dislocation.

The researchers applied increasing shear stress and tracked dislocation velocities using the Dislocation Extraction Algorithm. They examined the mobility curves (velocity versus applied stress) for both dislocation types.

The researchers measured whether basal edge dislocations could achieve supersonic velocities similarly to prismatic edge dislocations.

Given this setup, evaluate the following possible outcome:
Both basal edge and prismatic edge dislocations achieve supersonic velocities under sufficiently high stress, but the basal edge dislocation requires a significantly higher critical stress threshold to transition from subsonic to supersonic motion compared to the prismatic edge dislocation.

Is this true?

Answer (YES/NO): NO